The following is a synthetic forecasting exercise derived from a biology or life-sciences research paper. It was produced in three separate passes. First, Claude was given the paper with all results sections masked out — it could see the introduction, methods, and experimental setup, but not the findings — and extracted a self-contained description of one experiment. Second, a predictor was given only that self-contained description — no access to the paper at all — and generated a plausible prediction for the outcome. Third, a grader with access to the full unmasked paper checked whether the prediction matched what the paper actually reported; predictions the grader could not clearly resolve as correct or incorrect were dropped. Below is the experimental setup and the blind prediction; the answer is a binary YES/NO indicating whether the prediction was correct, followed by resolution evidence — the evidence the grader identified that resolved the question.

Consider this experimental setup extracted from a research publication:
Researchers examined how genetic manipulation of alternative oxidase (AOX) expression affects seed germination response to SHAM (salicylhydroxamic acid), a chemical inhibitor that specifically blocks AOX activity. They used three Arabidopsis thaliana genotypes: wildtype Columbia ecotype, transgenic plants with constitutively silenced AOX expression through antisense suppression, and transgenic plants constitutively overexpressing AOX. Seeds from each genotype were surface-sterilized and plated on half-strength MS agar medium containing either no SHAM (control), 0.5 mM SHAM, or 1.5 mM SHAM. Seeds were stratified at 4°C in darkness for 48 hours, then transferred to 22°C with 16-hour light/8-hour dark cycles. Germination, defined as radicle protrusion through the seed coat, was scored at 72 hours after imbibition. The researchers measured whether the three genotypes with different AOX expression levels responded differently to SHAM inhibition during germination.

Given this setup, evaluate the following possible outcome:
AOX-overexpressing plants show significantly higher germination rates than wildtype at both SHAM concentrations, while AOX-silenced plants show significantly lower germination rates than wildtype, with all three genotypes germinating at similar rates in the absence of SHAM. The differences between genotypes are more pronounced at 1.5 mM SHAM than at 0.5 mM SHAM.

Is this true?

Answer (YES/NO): NO